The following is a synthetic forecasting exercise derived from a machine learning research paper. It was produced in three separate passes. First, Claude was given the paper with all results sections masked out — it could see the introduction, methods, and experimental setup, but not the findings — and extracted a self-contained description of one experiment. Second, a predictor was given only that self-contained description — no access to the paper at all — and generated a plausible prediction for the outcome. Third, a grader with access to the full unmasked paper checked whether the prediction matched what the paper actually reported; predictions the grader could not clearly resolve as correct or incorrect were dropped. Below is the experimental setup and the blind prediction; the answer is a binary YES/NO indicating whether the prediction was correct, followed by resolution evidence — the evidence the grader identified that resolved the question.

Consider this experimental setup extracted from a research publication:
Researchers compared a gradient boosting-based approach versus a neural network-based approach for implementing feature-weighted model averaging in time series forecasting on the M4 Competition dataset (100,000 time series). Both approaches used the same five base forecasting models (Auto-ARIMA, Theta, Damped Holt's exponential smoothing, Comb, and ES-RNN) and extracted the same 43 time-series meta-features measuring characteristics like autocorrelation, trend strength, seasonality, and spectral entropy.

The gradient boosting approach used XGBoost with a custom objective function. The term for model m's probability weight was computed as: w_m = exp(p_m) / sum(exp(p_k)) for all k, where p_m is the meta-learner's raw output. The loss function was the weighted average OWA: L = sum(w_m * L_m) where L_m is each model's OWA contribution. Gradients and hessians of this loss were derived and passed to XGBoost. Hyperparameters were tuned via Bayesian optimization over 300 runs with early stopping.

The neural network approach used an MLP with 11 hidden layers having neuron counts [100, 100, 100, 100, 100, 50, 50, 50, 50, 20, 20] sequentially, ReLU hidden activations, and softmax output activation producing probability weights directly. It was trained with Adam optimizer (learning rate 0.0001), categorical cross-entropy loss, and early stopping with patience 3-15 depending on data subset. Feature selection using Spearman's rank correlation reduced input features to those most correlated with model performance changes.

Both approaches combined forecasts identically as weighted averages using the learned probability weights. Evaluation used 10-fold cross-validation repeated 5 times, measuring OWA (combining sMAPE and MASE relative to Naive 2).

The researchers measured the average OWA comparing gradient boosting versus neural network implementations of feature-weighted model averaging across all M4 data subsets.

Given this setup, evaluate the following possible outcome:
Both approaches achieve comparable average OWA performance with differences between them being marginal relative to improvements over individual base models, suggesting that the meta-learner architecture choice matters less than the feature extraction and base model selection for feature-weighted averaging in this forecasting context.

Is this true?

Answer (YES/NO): NO